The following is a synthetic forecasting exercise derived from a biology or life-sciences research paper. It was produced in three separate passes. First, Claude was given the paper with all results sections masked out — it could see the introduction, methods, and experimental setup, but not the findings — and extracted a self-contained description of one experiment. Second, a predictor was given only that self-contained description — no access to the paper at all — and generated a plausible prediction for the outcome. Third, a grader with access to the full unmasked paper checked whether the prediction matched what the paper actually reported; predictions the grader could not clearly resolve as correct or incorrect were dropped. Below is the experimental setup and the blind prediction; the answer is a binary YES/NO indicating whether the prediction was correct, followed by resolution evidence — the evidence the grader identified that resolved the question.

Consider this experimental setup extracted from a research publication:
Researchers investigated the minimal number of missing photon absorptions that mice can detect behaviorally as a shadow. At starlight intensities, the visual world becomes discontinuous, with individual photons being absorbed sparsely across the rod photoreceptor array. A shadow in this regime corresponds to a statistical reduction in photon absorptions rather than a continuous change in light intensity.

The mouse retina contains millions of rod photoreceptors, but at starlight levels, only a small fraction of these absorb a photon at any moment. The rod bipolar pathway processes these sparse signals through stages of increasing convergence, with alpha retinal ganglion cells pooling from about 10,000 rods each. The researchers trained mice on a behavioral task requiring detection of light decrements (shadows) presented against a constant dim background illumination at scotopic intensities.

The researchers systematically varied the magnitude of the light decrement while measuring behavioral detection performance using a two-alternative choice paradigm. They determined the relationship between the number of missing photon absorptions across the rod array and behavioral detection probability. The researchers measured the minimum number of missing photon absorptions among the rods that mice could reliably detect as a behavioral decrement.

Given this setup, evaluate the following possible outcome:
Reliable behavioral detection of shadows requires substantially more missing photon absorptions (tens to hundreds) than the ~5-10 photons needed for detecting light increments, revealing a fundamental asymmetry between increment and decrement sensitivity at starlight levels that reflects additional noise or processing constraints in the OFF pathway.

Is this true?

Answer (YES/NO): NO